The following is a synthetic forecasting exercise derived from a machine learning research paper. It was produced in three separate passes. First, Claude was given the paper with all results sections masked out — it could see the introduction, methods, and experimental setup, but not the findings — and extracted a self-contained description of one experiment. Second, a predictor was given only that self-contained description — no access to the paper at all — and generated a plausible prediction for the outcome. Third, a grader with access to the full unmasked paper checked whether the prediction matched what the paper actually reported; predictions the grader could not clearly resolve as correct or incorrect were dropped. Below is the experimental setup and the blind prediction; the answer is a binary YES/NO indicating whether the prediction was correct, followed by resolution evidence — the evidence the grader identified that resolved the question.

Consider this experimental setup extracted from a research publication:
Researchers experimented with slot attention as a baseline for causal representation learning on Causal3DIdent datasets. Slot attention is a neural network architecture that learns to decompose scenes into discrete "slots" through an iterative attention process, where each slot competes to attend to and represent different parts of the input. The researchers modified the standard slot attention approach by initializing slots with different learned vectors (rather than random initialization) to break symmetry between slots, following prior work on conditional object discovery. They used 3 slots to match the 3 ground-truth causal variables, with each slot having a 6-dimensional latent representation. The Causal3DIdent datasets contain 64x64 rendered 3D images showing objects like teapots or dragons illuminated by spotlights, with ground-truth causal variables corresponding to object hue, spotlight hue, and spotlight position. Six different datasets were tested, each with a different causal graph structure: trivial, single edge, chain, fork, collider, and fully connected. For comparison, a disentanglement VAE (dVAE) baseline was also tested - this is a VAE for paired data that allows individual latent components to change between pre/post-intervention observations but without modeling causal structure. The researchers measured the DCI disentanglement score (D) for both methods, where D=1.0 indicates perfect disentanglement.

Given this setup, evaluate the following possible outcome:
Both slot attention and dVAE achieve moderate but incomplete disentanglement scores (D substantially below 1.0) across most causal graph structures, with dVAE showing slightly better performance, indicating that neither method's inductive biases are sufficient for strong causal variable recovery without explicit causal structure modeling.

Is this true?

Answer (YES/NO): NO